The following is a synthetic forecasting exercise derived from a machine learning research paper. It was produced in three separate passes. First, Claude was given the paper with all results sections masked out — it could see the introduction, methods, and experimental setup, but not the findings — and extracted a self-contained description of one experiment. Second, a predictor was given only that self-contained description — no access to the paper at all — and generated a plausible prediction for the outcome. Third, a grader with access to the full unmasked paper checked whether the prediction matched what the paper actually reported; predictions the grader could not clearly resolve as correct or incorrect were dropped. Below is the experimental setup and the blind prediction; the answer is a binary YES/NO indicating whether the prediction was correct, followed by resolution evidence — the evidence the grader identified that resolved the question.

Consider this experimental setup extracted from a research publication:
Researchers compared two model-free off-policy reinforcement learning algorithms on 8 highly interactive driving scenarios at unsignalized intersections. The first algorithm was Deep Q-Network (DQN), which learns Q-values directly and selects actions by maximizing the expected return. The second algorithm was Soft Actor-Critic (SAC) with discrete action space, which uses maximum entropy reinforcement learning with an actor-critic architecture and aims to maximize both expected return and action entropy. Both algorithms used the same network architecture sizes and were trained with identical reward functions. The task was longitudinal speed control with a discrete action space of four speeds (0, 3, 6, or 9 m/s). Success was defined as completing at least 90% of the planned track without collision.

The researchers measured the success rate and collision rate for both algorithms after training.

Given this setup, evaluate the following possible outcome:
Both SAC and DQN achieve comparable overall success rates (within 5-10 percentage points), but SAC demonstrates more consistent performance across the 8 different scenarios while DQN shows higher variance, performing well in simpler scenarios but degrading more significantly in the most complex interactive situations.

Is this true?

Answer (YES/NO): NO